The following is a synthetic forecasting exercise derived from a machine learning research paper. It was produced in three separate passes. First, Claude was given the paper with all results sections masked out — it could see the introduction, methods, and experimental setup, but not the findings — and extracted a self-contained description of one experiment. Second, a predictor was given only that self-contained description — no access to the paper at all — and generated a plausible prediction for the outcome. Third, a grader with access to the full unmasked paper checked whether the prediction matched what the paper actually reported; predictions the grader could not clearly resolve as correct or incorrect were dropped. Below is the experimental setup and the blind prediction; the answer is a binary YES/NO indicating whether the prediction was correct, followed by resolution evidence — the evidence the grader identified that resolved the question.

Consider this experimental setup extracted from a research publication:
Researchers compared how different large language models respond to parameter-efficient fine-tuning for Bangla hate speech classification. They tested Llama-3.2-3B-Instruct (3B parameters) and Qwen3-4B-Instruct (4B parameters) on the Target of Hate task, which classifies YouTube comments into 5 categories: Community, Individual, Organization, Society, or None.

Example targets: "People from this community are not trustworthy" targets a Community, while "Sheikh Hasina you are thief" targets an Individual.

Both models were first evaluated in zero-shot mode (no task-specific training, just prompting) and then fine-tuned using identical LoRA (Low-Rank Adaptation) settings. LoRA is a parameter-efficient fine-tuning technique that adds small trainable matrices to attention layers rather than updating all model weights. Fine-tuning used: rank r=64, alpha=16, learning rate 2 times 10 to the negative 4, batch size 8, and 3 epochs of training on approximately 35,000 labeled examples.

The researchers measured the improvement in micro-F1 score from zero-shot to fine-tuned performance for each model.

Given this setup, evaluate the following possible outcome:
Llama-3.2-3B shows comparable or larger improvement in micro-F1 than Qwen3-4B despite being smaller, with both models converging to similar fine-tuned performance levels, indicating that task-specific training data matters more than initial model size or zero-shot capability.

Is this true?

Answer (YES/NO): YES